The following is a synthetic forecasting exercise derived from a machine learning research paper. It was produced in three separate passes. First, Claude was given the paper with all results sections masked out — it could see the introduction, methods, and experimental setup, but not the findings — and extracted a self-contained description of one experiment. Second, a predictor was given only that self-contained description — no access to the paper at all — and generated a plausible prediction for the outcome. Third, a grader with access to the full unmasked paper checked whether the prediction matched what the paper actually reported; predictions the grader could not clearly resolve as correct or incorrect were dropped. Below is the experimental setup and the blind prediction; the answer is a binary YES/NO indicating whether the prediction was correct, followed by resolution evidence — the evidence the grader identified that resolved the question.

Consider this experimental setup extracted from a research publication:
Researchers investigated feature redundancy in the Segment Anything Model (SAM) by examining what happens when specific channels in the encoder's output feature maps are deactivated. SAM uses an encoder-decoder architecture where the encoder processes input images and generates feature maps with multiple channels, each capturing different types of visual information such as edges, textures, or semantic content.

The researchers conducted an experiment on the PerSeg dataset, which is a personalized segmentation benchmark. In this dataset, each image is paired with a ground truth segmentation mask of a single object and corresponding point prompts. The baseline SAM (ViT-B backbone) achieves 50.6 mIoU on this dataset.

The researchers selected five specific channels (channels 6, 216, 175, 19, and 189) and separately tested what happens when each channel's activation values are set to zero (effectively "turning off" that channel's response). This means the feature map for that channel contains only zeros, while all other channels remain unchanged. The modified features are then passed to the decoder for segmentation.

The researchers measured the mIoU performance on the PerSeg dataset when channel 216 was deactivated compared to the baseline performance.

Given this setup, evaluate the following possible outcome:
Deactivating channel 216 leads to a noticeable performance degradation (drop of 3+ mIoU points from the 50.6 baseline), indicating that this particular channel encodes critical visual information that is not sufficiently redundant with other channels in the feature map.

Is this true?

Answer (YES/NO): NO